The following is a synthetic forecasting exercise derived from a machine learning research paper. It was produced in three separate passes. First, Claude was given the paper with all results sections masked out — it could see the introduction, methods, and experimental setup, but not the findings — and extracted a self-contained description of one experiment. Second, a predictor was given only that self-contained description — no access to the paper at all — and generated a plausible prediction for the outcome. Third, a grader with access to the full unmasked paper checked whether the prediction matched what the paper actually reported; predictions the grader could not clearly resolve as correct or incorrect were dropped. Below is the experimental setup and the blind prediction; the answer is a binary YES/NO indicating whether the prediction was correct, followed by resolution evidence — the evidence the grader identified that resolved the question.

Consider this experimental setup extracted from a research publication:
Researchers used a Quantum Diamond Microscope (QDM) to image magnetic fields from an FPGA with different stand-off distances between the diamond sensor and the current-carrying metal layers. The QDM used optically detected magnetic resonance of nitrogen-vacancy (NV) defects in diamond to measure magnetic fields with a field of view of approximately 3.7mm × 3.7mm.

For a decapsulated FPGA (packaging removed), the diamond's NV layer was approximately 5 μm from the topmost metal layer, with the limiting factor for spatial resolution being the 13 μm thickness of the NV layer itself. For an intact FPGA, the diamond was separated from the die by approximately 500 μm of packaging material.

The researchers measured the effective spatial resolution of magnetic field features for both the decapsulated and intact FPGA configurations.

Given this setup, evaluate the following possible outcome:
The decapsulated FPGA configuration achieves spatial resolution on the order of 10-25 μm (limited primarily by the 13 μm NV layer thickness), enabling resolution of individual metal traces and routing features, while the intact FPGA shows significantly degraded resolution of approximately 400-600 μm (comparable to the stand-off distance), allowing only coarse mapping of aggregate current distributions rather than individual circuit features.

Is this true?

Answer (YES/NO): YES